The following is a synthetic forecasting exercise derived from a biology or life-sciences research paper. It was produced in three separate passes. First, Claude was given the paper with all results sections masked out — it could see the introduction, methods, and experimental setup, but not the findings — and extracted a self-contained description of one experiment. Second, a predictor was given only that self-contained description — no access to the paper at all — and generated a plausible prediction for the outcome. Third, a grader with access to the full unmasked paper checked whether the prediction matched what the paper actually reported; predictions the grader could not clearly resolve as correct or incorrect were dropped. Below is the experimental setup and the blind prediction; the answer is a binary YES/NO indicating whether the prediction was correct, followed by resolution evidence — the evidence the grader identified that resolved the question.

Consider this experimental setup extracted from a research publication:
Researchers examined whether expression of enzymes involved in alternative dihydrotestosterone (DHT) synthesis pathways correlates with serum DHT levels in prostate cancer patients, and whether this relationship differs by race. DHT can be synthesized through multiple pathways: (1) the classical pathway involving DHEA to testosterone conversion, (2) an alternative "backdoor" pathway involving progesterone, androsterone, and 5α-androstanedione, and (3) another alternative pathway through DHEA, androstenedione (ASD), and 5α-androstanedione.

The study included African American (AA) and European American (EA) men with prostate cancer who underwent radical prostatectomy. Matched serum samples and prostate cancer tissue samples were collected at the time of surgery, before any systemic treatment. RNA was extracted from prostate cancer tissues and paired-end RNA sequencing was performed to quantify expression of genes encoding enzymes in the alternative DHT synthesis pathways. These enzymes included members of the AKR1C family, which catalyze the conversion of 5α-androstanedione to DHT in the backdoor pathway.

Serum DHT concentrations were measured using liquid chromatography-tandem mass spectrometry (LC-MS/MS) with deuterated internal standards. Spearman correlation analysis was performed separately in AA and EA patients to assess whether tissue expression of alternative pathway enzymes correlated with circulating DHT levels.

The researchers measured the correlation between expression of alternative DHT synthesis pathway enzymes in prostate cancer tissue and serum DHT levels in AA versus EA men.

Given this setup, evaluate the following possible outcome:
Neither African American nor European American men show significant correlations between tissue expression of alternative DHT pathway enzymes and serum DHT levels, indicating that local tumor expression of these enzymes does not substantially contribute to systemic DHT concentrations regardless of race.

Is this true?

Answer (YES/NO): NO